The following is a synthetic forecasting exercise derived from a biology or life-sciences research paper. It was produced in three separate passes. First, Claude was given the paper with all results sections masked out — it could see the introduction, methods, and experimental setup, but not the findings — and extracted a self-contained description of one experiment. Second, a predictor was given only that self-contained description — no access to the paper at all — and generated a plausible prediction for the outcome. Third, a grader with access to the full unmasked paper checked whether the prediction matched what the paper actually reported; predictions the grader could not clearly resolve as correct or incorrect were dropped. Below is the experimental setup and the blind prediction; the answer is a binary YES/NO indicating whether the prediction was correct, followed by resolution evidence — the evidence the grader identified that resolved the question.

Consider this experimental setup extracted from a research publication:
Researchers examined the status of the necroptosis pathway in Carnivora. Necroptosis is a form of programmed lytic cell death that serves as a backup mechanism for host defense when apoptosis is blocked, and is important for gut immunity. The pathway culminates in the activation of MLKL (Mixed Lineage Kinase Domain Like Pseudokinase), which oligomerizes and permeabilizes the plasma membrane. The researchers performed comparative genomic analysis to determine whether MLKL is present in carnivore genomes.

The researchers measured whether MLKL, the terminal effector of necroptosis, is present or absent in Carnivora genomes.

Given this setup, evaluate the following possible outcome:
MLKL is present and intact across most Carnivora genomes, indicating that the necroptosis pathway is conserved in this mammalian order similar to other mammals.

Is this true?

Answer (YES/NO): NO